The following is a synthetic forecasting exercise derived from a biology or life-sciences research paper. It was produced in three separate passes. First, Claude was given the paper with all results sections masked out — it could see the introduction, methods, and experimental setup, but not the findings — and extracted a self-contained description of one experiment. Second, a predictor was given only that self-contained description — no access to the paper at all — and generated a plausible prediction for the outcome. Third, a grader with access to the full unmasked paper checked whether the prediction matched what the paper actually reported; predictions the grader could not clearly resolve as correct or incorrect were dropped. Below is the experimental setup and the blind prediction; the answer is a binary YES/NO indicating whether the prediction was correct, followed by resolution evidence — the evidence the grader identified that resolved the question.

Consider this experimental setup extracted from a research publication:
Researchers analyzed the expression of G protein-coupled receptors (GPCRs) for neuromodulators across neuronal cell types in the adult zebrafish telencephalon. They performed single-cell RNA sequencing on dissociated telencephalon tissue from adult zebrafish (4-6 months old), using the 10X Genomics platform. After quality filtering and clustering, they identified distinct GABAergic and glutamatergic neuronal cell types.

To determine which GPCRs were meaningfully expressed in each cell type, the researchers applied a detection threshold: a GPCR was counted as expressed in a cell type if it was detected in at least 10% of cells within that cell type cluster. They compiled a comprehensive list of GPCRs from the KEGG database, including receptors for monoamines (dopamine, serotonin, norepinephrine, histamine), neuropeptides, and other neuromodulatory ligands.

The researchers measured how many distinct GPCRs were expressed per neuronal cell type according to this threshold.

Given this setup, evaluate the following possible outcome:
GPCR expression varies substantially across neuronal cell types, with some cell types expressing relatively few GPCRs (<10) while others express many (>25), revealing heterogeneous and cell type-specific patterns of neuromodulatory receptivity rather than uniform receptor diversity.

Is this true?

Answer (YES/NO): NO